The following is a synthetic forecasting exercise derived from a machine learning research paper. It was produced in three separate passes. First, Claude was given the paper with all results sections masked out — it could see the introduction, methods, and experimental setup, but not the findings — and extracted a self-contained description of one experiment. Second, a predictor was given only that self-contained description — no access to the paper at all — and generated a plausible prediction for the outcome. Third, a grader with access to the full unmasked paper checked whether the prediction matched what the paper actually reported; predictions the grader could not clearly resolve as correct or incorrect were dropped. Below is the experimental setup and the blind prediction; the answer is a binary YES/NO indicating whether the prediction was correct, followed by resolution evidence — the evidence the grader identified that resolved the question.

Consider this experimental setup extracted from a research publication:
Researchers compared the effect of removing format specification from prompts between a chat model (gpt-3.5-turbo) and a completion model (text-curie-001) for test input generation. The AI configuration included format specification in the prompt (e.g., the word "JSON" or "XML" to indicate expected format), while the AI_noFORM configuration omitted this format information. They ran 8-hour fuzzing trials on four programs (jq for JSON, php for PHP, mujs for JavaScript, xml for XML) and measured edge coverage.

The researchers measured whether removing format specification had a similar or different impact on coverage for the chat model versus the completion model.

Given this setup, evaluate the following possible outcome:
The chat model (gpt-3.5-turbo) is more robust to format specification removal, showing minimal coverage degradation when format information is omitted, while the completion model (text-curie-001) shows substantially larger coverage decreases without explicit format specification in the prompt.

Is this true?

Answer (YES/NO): YES